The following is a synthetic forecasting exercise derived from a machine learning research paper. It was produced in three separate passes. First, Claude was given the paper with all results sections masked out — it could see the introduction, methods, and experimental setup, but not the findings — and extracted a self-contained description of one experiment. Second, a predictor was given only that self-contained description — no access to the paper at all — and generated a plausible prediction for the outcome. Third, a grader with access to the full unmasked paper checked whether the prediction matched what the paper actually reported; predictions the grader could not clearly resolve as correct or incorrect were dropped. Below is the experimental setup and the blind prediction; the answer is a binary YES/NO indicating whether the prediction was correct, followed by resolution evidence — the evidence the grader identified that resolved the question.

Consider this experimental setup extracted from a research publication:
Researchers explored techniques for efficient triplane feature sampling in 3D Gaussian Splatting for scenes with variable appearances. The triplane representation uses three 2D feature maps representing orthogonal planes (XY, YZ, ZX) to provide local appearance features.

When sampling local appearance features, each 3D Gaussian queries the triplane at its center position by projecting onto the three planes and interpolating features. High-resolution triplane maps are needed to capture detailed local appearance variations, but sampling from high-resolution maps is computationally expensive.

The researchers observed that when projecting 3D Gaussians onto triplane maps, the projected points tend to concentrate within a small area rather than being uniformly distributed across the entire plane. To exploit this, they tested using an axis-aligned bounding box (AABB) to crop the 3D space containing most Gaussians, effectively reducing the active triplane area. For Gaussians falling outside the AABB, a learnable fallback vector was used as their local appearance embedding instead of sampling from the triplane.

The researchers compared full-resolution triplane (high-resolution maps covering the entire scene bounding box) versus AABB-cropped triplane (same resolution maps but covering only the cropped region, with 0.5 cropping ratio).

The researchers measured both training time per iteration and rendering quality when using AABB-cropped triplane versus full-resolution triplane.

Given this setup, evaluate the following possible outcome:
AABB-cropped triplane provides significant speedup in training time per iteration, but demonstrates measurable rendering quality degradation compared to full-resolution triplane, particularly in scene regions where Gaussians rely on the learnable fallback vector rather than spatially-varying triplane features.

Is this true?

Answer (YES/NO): NO